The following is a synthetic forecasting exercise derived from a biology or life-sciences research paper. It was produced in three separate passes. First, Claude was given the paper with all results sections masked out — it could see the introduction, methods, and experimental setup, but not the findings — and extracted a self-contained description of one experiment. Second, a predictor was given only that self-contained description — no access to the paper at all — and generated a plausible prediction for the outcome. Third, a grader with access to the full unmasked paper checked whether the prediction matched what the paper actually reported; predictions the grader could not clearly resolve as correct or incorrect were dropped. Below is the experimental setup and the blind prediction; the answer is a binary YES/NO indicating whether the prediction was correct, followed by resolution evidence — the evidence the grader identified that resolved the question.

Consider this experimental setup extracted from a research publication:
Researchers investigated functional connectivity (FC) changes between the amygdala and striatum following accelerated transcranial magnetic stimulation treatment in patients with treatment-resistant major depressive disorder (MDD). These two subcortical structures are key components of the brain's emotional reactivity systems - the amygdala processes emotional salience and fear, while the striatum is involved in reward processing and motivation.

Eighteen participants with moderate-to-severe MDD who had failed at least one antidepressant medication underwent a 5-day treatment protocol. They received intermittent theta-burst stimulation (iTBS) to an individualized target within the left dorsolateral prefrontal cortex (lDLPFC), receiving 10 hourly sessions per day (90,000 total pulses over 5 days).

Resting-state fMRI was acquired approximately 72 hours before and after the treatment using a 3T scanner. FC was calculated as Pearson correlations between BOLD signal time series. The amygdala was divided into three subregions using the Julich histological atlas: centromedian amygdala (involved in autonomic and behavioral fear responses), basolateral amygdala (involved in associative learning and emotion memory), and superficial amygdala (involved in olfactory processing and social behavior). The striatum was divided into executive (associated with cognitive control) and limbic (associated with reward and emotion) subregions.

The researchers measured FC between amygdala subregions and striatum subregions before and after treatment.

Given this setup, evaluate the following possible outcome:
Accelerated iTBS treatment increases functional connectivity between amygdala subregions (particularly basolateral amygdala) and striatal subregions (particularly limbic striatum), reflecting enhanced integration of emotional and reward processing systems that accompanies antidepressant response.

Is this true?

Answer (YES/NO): NO